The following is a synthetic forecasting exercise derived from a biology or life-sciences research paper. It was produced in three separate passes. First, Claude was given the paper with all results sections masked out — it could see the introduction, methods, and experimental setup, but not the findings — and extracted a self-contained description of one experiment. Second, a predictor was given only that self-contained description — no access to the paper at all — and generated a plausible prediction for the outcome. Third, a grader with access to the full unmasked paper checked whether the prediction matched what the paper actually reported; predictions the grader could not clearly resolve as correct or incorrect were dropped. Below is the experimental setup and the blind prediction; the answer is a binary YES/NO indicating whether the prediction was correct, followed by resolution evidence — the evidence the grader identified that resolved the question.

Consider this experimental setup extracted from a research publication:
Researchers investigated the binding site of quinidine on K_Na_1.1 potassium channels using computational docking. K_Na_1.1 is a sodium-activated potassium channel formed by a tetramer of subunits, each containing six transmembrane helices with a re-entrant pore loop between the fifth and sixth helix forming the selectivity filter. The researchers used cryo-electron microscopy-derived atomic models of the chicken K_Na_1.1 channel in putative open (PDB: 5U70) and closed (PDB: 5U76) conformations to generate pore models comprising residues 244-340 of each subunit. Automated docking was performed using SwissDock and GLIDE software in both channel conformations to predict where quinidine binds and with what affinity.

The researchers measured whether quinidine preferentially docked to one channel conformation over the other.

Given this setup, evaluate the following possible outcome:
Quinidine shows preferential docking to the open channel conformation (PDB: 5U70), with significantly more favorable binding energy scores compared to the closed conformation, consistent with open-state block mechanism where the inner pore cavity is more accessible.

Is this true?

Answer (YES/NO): NO